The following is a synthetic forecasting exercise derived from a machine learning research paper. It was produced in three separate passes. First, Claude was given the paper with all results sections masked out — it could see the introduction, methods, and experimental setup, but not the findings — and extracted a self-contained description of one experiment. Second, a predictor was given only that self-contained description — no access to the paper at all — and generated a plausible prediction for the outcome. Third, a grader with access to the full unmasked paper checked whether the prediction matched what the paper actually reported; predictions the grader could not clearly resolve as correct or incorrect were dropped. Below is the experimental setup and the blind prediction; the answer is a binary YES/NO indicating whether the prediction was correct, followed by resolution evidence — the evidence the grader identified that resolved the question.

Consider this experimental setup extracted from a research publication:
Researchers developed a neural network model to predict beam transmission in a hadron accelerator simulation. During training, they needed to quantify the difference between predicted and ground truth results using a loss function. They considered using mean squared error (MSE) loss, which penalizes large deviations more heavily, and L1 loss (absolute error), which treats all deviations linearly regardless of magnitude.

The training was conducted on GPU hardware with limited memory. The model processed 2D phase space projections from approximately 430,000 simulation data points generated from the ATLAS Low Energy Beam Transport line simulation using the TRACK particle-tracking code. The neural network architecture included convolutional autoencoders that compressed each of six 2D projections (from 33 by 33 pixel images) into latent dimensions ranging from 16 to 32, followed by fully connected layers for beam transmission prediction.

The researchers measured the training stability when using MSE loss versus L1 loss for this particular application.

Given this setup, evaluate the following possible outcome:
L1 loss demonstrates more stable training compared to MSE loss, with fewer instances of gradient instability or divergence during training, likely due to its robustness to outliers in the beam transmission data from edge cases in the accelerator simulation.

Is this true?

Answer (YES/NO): NO